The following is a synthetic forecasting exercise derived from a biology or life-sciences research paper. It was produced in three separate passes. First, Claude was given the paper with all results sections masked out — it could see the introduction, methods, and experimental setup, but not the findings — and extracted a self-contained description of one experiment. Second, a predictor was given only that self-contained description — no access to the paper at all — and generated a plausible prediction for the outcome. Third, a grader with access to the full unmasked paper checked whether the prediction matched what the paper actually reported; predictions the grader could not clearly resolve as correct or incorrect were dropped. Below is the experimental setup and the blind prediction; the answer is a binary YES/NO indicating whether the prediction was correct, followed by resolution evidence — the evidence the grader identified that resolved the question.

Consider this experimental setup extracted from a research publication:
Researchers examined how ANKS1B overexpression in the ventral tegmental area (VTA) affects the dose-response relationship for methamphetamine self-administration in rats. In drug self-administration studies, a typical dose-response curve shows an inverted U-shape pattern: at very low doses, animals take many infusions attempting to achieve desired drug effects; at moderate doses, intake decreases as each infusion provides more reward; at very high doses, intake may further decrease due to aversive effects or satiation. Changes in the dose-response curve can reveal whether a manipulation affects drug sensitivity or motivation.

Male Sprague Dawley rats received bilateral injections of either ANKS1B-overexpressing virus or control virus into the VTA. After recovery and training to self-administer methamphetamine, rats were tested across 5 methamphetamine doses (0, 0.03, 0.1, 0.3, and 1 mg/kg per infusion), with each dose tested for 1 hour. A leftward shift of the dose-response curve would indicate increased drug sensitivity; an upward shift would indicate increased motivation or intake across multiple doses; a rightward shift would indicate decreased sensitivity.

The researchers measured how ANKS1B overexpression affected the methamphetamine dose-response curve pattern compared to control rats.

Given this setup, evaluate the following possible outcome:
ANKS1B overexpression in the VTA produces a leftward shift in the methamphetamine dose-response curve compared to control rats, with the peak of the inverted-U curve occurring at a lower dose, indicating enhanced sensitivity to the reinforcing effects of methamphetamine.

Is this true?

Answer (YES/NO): NO